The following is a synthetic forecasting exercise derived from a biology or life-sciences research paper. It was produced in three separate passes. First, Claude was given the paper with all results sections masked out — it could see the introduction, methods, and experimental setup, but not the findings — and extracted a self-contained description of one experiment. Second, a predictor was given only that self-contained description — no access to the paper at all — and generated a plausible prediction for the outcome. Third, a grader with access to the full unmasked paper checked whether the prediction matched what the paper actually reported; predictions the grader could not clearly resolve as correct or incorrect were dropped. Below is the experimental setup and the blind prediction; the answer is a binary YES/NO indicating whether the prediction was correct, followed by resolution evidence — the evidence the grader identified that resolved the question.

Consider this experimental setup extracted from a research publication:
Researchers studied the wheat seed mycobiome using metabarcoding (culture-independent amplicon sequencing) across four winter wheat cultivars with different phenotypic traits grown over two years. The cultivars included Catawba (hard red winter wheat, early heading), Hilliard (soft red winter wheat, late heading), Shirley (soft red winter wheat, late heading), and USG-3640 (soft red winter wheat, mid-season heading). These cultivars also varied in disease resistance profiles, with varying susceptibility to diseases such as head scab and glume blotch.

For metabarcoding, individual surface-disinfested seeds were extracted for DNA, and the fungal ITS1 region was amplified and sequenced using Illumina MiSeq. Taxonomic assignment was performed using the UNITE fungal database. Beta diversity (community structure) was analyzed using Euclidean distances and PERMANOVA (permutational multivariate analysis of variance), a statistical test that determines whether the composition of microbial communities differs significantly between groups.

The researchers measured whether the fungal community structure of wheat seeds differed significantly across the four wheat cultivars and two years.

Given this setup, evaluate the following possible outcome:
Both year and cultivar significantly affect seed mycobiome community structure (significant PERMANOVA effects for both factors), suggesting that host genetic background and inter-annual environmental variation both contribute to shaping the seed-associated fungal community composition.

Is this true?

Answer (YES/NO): NO